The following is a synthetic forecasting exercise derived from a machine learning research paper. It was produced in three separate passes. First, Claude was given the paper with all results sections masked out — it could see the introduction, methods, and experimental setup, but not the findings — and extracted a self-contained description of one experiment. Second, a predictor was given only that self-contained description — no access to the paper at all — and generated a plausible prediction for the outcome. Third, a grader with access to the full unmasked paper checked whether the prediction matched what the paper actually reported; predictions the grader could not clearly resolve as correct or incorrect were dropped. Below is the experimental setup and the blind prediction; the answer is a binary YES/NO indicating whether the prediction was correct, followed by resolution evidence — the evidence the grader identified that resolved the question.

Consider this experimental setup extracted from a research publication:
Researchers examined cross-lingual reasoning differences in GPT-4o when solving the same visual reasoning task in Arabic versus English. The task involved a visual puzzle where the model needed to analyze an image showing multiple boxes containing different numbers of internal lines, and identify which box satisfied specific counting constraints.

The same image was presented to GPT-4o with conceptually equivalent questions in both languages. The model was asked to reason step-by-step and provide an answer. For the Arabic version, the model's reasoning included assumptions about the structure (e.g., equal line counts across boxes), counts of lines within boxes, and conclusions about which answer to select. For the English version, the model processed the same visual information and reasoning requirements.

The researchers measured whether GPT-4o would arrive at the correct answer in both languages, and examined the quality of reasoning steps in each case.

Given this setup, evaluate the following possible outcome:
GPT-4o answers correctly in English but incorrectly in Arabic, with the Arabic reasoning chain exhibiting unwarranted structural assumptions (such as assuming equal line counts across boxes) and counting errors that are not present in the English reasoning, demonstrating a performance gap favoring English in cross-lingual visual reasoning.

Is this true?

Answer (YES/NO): YES